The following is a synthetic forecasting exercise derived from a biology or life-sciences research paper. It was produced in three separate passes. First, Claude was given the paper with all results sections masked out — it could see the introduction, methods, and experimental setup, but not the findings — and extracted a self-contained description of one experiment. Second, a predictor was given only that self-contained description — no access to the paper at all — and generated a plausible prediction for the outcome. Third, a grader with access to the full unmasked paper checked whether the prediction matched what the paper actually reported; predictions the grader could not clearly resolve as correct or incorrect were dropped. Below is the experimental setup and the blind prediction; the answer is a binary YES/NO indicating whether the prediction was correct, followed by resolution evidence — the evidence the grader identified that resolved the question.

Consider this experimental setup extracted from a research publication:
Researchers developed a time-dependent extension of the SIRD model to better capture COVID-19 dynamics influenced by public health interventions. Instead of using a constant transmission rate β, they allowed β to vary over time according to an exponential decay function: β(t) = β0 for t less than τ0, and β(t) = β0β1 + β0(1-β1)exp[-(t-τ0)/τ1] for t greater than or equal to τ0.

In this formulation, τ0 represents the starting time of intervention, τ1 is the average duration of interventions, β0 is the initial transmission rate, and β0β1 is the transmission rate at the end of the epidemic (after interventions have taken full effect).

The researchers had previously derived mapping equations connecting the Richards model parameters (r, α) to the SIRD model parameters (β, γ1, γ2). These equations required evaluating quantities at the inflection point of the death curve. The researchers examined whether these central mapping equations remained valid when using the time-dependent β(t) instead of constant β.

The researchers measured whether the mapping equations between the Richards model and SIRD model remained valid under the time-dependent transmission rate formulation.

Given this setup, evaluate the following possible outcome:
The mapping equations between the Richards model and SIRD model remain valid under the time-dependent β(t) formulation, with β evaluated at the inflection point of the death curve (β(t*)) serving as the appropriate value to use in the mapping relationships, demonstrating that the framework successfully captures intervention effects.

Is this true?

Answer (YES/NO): YES